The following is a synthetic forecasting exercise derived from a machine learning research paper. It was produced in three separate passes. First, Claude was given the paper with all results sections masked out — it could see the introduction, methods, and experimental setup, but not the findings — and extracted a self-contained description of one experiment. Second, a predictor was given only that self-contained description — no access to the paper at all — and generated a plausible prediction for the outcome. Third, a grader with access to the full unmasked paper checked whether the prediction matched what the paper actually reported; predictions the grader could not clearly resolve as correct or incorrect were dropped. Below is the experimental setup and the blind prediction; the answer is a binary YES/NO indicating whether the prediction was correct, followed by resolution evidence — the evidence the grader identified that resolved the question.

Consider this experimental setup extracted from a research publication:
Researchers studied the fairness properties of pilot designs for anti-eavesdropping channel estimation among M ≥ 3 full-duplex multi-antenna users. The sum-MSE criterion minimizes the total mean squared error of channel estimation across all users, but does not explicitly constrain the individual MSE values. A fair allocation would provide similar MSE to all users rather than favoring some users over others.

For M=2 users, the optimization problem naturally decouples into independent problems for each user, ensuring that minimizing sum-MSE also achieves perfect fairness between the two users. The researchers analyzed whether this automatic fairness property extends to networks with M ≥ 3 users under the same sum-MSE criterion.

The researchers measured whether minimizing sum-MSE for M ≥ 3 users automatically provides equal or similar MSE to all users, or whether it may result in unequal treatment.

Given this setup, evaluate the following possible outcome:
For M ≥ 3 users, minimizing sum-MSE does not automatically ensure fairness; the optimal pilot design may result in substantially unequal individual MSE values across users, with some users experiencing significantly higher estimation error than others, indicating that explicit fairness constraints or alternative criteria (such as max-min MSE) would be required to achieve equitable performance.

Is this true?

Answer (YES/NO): YES